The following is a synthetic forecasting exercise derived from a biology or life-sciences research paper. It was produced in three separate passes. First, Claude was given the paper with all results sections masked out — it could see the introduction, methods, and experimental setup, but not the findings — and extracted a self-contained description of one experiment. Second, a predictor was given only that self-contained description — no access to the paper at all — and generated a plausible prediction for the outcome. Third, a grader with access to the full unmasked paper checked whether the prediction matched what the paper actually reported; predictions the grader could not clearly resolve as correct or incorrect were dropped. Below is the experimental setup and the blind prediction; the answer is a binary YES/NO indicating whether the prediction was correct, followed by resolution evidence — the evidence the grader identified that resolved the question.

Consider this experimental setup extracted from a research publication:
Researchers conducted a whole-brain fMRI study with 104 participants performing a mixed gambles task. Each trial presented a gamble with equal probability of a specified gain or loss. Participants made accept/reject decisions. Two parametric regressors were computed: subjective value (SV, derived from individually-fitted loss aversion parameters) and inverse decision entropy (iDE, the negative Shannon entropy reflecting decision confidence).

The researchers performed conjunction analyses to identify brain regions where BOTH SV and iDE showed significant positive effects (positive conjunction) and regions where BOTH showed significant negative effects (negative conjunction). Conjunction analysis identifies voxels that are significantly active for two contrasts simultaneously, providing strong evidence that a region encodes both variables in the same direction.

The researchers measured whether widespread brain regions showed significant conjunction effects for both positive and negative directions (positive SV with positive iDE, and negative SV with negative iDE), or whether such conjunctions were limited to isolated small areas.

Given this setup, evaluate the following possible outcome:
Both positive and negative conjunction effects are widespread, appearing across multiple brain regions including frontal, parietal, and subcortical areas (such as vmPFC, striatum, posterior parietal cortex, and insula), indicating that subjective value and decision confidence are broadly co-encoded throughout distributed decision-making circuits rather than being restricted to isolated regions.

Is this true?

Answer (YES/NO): NO